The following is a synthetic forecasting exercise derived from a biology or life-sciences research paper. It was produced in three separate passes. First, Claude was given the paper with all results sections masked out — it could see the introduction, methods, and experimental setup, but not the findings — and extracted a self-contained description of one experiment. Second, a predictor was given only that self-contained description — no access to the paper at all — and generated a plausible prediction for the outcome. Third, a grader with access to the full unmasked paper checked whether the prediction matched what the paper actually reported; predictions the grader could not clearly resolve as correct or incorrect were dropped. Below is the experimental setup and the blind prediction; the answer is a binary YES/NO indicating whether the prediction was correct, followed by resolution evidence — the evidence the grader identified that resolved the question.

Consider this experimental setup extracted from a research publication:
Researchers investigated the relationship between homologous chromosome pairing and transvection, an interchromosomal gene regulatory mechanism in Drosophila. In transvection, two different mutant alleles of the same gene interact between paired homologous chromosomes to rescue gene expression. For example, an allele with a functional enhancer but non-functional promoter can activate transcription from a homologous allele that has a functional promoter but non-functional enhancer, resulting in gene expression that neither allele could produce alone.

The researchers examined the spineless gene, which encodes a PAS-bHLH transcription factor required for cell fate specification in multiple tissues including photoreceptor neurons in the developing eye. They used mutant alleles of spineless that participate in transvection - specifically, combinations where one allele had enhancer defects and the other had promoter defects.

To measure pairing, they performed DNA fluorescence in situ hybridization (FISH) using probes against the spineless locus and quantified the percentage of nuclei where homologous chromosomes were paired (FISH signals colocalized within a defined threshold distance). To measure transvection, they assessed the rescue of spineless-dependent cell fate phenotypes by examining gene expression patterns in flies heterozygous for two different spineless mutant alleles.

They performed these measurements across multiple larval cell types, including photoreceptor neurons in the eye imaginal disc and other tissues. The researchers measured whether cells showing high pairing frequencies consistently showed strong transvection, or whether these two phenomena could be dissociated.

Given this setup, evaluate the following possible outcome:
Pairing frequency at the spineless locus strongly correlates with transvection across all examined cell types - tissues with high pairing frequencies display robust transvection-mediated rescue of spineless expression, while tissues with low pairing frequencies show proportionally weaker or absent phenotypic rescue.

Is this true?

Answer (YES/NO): NO